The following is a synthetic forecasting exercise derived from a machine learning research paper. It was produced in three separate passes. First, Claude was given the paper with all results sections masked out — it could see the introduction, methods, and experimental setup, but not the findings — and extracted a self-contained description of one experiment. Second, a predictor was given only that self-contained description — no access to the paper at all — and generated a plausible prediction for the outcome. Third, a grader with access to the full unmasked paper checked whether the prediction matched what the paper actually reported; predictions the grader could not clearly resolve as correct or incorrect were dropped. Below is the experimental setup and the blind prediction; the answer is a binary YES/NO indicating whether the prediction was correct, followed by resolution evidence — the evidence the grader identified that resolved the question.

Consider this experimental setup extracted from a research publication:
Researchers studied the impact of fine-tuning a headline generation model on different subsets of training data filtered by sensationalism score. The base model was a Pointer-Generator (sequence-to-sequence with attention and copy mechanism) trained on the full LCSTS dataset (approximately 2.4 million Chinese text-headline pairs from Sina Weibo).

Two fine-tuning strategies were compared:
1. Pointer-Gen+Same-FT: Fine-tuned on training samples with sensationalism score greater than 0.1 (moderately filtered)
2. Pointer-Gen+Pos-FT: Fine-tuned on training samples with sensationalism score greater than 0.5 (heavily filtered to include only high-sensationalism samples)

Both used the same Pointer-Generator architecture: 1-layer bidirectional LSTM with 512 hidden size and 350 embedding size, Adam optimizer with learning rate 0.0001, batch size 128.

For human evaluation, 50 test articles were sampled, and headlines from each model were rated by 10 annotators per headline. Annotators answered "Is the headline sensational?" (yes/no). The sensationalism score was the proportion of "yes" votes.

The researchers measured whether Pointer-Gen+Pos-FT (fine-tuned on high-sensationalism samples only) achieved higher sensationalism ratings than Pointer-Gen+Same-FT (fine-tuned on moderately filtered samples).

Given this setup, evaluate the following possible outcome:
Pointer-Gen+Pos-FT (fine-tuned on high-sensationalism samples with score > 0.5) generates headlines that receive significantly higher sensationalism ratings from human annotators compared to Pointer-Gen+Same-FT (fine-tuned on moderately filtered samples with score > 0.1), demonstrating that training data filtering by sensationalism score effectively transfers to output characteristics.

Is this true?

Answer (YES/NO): NO